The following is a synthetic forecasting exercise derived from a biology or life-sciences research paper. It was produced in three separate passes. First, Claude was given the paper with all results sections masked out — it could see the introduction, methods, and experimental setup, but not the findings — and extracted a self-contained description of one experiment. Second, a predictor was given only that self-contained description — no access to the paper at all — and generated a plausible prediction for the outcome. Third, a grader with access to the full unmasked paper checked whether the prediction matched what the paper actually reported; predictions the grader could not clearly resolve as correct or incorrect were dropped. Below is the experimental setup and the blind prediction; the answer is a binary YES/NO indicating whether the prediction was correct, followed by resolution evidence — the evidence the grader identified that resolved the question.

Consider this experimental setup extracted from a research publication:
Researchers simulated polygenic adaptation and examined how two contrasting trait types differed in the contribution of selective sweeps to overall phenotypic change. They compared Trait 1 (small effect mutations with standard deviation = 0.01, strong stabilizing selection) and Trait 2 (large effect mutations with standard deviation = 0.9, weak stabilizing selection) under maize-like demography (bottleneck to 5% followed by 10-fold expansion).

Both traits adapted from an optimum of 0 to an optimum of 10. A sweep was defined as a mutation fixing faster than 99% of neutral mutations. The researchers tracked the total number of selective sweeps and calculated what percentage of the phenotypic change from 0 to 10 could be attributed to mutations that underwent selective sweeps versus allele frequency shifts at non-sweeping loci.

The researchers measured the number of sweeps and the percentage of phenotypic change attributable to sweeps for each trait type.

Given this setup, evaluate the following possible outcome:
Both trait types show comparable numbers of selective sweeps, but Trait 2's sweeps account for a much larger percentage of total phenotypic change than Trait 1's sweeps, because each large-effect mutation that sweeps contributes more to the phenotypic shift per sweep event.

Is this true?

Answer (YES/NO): NO